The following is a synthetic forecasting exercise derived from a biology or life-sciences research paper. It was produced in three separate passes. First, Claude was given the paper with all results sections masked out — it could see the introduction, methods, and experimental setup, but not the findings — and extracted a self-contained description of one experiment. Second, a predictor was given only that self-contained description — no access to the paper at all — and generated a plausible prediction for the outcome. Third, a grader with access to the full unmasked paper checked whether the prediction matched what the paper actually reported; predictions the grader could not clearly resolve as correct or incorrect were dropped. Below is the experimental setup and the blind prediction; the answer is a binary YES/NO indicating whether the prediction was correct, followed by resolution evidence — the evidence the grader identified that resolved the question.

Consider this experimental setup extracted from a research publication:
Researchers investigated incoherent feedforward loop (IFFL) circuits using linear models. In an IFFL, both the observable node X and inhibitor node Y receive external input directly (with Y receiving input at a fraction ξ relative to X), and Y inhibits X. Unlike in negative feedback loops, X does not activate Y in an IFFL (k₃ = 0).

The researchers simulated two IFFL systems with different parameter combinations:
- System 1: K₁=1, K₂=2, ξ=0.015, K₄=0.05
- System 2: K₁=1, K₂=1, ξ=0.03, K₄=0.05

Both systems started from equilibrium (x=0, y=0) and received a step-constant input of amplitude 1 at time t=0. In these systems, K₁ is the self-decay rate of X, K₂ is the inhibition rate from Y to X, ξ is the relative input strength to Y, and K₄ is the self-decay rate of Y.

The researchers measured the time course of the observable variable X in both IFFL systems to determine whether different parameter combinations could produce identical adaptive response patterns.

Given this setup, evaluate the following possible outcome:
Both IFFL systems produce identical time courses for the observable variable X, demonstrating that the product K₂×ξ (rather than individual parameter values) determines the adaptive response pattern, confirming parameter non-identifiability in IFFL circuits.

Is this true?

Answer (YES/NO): YES